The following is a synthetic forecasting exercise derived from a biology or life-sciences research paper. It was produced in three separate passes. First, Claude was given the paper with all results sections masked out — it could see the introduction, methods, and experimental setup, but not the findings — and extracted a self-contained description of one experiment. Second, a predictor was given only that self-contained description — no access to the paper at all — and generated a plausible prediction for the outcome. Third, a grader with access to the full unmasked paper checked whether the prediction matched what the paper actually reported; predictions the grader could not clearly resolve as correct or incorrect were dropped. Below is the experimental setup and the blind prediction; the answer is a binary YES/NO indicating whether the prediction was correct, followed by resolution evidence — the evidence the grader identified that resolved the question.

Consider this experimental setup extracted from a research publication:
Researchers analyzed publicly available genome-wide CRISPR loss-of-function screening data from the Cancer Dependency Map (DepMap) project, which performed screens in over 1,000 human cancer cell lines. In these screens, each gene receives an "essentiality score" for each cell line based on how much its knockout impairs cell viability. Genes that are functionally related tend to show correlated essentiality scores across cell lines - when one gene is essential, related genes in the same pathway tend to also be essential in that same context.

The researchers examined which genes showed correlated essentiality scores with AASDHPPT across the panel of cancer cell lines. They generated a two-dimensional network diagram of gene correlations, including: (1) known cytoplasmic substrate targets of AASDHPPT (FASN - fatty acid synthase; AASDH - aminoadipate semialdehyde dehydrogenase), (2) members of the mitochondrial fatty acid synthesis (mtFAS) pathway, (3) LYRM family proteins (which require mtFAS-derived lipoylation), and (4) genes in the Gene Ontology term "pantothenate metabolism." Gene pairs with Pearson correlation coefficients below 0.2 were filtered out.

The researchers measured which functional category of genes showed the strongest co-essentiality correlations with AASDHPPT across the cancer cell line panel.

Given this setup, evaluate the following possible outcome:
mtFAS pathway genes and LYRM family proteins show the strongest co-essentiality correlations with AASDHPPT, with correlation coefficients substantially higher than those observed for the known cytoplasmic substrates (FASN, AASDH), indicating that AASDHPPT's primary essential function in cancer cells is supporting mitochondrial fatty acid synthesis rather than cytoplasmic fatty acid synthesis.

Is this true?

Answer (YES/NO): YES